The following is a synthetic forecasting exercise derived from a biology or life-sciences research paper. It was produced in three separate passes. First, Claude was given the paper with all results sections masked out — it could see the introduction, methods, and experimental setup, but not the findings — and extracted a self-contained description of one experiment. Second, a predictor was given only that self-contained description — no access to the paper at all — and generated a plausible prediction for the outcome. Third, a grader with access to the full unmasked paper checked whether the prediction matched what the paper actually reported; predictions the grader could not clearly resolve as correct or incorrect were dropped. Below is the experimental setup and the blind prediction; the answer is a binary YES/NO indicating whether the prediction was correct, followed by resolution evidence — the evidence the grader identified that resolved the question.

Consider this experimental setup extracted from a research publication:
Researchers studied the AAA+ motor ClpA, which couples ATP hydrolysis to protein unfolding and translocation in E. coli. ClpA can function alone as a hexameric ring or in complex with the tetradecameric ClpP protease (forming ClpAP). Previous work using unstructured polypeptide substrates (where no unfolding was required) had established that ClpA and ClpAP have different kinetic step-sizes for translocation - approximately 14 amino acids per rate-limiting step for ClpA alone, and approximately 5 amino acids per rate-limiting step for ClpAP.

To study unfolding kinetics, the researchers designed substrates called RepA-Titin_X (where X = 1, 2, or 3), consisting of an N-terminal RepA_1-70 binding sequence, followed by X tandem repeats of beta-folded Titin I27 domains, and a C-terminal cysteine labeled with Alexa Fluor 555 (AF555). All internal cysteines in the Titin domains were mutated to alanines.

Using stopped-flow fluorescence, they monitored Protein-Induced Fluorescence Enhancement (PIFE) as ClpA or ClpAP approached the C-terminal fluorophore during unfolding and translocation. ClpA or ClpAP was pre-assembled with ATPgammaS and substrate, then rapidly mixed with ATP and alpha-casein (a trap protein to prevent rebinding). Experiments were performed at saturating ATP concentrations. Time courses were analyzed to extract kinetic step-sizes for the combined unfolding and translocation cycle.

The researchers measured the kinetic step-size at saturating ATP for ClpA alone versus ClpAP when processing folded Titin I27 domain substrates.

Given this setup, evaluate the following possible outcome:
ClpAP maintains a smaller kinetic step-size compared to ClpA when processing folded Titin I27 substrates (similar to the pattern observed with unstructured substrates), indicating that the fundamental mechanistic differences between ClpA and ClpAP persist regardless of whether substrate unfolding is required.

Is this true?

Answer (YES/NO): NO